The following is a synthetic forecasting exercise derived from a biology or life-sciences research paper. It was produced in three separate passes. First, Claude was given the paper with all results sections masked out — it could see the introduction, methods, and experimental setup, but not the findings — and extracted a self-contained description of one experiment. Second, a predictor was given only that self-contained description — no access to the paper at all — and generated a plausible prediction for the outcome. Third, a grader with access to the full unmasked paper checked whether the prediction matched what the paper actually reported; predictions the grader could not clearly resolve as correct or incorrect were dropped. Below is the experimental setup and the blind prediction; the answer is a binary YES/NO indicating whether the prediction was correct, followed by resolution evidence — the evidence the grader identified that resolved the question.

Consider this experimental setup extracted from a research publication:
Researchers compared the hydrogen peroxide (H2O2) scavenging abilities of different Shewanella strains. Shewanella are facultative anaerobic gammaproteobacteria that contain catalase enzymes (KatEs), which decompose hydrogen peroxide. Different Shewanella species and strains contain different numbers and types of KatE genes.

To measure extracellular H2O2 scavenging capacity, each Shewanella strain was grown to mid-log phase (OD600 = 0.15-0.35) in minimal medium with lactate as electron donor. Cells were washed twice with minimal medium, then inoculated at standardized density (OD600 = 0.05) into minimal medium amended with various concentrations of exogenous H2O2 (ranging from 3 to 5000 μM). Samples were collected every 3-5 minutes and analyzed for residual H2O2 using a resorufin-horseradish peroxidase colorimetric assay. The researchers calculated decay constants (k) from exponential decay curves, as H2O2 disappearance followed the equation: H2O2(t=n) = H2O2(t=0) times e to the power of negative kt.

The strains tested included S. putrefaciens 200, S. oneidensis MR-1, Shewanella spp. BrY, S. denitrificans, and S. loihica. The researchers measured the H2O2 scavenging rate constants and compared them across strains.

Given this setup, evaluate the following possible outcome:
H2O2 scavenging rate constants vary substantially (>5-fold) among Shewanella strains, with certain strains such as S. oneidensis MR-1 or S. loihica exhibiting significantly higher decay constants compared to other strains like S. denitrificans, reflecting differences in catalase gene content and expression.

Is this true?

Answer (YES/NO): NO